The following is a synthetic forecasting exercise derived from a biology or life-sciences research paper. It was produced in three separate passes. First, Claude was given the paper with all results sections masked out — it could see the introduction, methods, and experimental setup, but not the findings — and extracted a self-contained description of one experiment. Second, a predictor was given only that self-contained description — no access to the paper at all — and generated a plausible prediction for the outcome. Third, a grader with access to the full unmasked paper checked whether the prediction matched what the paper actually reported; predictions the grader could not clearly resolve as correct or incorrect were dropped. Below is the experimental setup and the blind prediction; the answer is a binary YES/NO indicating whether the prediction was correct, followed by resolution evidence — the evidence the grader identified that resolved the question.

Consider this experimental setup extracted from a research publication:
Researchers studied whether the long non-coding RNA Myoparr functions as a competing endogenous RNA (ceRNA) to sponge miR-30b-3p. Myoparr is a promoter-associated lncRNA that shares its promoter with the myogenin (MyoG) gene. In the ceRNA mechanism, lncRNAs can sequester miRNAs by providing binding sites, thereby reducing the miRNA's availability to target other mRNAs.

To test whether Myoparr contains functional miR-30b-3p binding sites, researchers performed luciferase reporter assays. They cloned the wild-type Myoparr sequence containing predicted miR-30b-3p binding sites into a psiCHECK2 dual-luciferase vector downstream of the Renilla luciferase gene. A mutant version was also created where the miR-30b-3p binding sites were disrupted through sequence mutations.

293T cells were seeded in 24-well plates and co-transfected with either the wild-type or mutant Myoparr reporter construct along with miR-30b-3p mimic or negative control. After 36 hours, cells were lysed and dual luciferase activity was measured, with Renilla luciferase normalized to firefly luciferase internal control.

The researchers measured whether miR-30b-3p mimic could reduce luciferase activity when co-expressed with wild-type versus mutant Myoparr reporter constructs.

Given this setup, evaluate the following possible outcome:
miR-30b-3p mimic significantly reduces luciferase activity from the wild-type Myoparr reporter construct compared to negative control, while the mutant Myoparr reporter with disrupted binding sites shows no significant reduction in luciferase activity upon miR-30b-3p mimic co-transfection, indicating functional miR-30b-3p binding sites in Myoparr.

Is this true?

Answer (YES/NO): YES